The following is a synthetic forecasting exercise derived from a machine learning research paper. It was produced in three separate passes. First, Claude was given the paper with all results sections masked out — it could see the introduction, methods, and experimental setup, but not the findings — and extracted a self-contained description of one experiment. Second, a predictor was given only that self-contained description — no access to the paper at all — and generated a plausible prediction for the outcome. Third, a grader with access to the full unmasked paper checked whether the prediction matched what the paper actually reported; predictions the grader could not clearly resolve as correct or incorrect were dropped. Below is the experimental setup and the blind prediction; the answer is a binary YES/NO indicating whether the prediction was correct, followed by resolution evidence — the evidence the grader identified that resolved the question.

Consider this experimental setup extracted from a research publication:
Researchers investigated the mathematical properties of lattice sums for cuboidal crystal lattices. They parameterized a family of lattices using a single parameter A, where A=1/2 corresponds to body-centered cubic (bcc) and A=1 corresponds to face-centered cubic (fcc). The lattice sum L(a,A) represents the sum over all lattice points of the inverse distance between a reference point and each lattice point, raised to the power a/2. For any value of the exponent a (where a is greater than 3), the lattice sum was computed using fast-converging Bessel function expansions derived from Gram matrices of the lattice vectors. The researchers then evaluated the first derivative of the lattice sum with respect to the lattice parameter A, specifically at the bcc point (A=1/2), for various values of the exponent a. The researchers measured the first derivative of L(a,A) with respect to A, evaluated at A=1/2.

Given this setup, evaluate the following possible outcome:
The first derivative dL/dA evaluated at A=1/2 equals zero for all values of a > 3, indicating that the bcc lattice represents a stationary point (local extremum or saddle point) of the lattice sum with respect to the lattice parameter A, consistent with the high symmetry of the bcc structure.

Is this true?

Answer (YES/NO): YES